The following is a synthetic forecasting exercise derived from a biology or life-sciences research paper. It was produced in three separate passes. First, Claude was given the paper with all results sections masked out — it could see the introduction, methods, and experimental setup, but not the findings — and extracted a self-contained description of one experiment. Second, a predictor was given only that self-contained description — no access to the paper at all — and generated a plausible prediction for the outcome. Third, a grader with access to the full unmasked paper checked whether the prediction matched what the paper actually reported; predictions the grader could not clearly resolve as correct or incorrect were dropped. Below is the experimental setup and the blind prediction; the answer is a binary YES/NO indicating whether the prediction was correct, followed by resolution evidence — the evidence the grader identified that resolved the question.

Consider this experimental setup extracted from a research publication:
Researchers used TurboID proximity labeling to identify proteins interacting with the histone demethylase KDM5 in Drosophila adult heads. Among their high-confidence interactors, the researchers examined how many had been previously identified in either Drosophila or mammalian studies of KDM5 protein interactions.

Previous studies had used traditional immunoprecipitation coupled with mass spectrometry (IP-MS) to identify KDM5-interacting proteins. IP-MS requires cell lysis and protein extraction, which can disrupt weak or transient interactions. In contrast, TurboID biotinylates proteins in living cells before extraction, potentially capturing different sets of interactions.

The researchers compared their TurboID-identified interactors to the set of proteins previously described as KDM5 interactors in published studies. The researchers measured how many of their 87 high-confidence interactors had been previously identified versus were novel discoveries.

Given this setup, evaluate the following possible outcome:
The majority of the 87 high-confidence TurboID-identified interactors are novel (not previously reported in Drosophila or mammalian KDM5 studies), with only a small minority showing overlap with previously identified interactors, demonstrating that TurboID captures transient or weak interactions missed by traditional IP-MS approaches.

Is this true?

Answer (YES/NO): YES